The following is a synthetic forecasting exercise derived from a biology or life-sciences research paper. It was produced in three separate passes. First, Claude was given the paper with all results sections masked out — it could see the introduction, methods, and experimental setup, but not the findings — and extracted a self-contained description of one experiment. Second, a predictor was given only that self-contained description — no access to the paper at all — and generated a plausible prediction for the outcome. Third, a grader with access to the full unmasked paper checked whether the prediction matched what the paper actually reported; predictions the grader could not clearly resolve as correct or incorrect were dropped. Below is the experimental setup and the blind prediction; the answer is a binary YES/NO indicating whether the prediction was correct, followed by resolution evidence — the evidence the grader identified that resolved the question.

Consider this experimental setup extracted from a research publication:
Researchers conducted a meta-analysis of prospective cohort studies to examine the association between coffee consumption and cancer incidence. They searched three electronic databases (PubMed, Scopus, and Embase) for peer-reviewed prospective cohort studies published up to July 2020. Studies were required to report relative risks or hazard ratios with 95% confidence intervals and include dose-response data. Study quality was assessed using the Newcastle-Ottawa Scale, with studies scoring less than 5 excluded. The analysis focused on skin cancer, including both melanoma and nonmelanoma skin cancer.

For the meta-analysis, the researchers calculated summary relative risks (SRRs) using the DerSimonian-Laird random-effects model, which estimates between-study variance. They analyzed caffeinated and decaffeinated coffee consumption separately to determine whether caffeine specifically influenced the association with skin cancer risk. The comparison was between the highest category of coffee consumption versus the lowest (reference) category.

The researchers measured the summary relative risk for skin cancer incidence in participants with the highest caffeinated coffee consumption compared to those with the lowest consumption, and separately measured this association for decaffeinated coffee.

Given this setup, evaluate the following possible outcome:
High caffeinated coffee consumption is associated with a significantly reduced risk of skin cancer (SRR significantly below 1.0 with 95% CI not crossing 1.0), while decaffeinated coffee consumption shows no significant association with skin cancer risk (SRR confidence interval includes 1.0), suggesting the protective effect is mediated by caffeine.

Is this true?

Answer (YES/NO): YES